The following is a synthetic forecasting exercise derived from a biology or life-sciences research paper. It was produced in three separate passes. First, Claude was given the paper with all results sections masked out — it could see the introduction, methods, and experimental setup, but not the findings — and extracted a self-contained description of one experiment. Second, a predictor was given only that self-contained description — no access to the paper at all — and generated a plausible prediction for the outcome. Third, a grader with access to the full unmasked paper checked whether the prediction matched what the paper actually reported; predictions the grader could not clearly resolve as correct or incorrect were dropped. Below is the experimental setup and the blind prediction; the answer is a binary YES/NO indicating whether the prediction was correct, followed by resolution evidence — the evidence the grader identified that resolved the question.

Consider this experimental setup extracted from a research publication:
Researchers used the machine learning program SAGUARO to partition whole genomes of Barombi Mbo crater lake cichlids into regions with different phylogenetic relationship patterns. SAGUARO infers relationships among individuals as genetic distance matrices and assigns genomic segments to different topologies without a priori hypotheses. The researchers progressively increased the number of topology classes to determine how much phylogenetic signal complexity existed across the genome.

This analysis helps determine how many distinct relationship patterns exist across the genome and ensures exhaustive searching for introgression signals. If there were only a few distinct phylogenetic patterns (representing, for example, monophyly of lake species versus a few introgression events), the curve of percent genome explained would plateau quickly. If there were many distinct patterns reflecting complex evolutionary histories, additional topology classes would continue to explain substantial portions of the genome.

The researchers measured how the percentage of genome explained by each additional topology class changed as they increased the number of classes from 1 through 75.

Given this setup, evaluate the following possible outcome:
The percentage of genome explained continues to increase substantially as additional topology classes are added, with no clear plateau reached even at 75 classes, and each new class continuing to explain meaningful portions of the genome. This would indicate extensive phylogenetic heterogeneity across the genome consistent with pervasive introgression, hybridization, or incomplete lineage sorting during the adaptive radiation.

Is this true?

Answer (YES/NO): NO